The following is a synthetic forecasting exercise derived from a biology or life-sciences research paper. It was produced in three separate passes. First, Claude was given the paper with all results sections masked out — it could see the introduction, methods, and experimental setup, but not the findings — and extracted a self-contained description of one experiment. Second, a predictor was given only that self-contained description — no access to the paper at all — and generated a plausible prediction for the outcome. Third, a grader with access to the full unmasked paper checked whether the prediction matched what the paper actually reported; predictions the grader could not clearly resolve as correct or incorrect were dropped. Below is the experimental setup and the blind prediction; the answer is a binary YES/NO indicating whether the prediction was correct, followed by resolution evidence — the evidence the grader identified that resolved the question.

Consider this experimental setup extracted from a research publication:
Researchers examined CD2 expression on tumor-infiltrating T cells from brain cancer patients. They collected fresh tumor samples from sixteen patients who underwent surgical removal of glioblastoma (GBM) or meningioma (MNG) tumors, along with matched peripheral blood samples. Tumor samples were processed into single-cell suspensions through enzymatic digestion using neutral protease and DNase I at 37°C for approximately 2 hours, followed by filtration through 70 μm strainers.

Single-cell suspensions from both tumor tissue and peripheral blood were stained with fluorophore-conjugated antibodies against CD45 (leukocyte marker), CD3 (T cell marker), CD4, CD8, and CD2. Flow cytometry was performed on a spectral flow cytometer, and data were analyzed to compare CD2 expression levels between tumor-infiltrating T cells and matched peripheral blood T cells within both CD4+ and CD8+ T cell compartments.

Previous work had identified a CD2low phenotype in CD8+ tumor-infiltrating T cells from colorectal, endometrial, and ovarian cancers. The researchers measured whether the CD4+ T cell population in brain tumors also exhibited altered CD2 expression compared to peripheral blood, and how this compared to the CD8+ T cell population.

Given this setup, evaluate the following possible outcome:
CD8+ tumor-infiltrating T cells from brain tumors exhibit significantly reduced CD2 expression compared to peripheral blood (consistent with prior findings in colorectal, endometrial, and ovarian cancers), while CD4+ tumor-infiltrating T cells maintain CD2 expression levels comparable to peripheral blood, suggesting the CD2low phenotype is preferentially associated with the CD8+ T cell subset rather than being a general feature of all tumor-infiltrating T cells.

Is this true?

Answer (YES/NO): NO